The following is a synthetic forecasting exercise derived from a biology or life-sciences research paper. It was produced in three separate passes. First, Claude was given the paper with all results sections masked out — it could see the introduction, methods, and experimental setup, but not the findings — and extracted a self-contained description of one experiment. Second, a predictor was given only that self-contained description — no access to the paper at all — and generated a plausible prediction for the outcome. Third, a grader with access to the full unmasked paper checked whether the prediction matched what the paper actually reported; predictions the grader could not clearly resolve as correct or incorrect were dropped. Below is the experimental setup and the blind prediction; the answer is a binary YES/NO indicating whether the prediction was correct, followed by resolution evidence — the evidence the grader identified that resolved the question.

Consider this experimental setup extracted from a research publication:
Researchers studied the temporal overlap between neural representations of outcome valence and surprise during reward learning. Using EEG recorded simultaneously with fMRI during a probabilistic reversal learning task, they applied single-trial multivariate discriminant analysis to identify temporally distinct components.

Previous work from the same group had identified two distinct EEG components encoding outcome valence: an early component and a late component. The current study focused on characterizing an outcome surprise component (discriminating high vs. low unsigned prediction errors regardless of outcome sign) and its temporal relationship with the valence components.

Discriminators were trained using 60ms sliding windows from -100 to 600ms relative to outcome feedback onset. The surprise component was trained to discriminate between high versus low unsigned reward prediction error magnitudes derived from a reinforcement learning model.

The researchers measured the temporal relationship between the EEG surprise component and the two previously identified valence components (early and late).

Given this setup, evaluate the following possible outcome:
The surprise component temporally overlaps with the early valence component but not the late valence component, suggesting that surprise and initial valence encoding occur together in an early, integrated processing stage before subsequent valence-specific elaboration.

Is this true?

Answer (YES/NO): NO